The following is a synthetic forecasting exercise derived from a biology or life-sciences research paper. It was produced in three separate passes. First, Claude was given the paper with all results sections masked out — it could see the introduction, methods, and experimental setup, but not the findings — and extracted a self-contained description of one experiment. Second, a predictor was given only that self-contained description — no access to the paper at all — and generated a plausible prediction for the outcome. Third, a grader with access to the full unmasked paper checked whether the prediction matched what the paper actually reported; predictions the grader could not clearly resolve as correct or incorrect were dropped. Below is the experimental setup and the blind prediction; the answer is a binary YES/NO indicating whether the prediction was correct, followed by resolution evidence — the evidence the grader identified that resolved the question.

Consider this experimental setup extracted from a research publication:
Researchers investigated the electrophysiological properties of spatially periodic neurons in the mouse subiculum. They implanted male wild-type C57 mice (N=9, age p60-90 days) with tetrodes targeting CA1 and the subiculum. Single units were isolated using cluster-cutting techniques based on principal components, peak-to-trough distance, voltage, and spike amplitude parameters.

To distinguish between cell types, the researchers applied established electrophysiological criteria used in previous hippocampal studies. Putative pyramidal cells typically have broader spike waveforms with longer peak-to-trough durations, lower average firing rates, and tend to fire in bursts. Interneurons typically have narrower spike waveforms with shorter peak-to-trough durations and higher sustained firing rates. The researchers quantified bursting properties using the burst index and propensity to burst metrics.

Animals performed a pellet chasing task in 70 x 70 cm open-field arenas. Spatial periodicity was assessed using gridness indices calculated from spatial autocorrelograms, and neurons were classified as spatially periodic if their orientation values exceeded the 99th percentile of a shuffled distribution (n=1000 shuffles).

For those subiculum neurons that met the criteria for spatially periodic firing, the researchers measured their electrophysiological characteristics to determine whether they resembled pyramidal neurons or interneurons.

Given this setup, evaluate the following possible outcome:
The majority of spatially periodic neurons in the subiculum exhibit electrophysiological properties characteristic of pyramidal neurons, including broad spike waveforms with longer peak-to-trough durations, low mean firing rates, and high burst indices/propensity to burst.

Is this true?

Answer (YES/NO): NO